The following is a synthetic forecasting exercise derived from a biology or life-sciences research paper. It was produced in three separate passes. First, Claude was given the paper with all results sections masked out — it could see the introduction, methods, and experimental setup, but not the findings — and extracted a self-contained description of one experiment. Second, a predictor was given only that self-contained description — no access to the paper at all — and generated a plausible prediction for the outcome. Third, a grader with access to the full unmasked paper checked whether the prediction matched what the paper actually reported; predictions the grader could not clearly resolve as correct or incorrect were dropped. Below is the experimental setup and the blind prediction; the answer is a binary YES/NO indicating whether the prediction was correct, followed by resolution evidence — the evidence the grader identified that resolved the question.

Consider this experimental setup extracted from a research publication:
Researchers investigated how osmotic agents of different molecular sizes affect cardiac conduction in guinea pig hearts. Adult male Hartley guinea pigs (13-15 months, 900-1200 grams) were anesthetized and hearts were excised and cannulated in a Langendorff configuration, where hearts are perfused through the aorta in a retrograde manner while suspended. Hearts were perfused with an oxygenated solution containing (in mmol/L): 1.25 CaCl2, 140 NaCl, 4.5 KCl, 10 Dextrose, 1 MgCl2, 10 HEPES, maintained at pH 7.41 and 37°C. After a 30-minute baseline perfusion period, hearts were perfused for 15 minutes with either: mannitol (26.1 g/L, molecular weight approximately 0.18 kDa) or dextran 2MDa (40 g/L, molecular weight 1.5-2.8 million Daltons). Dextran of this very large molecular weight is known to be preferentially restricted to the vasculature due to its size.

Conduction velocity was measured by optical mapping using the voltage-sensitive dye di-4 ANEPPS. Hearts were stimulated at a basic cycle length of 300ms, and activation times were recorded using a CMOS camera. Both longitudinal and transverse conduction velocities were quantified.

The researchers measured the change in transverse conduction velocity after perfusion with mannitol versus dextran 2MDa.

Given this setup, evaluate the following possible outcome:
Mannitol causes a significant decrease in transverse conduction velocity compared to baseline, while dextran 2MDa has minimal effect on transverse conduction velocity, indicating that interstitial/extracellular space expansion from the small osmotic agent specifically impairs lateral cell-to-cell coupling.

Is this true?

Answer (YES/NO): NO